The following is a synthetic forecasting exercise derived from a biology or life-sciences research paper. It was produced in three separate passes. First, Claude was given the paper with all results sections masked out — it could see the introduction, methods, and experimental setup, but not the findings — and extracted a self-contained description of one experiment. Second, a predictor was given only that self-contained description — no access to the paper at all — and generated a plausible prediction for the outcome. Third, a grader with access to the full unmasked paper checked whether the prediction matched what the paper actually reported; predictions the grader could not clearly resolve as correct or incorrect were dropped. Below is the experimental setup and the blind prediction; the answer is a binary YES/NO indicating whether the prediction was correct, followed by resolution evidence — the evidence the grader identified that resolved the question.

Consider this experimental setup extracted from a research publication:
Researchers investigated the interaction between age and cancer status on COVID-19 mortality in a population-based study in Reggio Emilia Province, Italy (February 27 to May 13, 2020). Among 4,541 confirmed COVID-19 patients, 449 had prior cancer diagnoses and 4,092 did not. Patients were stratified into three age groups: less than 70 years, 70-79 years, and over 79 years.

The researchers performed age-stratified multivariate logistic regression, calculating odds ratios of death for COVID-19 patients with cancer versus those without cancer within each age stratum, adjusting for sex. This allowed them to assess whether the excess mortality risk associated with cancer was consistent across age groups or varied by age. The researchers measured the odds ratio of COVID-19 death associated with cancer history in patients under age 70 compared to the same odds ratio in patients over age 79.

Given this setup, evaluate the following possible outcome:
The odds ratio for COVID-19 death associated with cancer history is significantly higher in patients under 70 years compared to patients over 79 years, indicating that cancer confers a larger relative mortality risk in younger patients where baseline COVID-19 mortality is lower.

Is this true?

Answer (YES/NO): YES